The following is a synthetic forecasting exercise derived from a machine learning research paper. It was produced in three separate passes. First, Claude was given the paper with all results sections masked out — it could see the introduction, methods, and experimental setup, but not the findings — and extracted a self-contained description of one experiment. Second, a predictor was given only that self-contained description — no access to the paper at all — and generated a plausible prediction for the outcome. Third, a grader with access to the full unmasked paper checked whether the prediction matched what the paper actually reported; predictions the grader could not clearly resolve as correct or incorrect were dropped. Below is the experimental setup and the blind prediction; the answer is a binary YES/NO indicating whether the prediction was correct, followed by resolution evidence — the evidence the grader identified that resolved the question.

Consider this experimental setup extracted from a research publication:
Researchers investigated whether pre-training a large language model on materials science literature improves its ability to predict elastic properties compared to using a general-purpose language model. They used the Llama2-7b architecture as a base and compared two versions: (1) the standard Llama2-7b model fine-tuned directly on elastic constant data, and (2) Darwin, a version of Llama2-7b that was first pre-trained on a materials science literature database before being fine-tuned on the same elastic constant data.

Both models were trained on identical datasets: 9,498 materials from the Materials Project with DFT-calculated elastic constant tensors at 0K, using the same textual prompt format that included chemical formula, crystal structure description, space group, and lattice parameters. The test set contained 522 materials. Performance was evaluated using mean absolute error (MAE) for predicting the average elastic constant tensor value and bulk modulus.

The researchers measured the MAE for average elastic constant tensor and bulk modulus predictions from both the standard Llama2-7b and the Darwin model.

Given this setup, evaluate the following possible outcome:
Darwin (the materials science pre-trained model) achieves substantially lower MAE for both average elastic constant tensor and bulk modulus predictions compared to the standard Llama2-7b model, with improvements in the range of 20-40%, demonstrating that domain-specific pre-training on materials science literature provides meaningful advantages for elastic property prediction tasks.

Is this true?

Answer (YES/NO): NO